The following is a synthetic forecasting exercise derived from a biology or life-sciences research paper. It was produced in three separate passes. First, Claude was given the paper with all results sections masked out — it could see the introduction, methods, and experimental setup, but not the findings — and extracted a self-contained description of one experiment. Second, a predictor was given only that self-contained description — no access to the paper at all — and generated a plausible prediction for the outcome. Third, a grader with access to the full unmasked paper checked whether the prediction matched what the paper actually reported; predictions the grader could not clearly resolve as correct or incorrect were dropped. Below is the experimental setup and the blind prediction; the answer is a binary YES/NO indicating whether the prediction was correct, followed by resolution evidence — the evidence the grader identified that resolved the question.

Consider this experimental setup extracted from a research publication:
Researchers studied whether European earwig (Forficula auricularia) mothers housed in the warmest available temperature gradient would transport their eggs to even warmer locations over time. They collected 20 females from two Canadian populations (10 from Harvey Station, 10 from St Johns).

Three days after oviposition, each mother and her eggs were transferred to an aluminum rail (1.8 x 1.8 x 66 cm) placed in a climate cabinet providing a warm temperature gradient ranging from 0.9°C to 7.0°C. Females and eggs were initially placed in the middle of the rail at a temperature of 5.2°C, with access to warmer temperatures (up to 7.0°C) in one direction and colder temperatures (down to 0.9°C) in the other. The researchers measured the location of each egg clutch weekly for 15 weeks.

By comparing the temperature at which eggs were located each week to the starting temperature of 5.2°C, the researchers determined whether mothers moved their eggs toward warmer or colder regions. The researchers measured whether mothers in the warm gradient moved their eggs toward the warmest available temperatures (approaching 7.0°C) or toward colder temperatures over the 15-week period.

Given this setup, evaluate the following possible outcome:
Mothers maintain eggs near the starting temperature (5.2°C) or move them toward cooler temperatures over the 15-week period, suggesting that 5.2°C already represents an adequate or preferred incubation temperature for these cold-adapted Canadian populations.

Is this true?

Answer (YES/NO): NO